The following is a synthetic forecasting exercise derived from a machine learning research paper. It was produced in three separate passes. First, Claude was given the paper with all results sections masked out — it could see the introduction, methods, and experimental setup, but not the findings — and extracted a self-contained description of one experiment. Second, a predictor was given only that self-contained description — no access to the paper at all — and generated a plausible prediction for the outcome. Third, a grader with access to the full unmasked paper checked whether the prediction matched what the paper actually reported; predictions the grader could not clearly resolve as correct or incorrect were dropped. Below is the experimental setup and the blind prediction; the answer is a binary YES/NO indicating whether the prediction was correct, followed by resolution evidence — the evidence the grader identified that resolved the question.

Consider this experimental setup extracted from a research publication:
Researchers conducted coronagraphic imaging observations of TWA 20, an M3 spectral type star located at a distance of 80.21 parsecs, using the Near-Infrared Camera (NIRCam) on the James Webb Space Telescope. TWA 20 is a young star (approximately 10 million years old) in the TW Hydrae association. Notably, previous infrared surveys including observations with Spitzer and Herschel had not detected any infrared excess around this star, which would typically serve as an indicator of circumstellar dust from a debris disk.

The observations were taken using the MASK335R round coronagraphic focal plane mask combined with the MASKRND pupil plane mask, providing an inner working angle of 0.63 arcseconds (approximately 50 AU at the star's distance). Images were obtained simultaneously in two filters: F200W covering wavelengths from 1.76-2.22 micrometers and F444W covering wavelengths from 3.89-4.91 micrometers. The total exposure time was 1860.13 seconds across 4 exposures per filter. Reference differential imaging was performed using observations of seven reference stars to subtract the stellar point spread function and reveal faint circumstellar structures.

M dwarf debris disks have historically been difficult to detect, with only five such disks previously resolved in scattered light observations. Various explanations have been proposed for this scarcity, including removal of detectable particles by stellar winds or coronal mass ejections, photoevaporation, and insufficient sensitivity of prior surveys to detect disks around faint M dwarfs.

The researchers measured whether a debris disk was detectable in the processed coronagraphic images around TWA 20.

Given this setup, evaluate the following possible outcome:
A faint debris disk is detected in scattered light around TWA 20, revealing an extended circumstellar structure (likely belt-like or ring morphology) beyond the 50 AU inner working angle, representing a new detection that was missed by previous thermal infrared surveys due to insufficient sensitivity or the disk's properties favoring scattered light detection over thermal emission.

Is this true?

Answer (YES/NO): YES